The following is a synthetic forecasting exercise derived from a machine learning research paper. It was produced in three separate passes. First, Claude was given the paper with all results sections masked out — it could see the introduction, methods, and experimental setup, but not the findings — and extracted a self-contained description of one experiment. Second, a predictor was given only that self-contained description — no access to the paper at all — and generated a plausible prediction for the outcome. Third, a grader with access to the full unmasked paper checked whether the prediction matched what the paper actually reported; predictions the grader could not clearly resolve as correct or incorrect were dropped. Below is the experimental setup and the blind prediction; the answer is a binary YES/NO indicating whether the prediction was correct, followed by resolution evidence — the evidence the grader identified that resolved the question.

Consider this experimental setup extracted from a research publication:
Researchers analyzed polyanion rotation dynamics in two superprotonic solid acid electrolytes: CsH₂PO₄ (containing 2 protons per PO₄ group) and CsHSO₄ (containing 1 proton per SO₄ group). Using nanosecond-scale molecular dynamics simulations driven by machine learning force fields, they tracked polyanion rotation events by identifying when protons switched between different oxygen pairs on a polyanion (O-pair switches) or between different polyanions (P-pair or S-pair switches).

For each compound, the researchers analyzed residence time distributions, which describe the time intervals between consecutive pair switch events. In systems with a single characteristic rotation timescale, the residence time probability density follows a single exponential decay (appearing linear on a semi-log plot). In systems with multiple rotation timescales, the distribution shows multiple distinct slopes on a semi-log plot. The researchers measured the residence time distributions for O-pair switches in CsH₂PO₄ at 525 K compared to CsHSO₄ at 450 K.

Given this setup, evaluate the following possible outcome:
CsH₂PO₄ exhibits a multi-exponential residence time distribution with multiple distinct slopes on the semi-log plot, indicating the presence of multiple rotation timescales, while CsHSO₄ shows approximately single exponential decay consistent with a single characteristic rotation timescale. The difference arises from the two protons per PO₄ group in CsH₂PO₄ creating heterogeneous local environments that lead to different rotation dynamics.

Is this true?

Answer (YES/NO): YES